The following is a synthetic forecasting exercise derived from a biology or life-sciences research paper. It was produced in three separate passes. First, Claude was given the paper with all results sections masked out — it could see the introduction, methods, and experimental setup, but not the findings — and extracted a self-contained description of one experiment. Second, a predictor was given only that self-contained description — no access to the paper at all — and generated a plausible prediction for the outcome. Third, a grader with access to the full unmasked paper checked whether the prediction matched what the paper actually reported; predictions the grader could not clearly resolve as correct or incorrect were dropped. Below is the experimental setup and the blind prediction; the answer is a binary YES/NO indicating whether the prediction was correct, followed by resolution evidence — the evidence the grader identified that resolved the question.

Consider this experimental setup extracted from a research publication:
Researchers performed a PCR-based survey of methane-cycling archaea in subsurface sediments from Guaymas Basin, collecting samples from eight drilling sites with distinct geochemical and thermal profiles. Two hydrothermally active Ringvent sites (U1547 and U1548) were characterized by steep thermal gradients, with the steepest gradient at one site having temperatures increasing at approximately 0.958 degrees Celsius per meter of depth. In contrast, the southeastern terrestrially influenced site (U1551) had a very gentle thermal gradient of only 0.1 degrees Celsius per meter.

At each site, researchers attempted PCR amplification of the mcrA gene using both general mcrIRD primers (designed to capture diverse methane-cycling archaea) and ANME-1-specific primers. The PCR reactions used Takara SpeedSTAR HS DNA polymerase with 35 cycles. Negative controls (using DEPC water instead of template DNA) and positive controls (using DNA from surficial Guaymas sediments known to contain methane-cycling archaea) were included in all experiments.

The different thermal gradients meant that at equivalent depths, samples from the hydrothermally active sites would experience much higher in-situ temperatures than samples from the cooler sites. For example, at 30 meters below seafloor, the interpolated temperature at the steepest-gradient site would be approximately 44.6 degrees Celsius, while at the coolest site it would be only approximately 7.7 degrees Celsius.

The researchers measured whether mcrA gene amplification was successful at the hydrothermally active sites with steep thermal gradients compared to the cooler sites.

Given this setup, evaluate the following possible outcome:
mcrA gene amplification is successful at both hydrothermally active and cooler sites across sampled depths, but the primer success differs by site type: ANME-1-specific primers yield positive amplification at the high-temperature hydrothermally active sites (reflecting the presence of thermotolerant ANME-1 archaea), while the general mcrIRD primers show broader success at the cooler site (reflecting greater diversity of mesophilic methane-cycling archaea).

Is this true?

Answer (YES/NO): NO